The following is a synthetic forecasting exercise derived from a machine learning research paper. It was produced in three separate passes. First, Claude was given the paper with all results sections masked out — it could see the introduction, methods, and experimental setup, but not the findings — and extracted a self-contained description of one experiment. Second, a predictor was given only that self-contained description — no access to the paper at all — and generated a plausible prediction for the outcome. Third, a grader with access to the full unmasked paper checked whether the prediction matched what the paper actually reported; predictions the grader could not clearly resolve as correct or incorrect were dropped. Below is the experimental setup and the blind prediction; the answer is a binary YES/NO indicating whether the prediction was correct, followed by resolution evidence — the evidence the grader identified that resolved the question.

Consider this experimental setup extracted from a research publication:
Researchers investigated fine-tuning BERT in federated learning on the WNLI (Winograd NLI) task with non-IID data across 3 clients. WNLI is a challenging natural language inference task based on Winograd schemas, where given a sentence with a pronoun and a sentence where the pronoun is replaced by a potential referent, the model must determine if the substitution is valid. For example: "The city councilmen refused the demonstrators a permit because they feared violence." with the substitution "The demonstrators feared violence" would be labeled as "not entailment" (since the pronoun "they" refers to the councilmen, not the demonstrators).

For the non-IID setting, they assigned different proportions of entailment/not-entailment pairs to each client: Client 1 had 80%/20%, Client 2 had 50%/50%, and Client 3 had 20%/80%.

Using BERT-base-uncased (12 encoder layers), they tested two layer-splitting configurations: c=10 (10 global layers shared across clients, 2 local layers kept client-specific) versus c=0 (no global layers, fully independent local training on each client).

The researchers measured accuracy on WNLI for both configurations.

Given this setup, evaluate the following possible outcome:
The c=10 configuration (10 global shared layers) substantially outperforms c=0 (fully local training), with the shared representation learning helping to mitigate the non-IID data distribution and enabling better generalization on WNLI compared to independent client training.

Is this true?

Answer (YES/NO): YES